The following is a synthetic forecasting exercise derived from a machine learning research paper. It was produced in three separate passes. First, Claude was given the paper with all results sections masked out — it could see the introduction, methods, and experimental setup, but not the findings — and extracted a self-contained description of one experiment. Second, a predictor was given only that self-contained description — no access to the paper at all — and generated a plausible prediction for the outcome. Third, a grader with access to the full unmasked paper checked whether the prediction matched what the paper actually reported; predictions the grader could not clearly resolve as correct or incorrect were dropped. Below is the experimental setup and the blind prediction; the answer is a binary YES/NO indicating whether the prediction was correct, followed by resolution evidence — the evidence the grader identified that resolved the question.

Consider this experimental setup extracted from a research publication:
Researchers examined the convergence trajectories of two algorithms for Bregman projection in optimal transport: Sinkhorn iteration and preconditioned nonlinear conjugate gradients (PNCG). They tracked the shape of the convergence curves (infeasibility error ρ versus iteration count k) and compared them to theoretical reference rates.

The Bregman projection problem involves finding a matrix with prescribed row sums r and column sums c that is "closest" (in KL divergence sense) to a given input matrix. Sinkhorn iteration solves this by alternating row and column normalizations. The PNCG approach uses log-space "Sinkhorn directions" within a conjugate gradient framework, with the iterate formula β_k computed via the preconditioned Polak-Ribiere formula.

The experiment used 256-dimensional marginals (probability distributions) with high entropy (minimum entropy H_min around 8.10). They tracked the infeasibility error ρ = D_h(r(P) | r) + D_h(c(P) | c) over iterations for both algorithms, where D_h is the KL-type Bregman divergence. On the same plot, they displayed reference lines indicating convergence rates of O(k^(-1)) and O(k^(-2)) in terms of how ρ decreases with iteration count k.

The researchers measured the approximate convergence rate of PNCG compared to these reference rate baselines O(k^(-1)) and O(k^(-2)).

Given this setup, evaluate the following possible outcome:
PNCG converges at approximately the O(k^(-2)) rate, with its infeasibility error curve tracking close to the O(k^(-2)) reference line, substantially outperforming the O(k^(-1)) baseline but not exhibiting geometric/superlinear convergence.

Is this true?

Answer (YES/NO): NO